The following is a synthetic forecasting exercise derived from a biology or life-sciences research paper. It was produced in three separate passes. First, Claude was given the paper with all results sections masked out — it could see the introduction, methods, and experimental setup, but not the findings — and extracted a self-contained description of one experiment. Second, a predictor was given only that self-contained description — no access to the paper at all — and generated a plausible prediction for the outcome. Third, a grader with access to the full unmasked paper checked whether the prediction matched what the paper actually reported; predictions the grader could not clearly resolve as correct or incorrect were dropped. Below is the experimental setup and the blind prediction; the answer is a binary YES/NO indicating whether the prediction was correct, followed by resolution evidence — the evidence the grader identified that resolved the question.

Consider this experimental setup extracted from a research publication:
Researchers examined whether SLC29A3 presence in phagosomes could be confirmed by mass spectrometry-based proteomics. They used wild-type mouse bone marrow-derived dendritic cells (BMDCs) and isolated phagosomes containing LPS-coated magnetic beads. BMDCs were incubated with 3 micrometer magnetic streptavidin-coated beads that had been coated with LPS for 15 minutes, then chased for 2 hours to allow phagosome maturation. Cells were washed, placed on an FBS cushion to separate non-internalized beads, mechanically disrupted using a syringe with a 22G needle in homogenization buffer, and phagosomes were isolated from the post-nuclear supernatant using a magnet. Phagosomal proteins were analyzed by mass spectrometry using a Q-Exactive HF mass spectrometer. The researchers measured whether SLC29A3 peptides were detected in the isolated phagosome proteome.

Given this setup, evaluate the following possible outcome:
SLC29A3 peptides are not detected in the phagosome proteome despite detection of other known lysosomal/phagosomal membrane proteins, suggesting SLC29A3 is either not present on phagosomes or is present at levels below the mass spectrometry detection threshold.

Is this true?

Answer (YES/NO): NO